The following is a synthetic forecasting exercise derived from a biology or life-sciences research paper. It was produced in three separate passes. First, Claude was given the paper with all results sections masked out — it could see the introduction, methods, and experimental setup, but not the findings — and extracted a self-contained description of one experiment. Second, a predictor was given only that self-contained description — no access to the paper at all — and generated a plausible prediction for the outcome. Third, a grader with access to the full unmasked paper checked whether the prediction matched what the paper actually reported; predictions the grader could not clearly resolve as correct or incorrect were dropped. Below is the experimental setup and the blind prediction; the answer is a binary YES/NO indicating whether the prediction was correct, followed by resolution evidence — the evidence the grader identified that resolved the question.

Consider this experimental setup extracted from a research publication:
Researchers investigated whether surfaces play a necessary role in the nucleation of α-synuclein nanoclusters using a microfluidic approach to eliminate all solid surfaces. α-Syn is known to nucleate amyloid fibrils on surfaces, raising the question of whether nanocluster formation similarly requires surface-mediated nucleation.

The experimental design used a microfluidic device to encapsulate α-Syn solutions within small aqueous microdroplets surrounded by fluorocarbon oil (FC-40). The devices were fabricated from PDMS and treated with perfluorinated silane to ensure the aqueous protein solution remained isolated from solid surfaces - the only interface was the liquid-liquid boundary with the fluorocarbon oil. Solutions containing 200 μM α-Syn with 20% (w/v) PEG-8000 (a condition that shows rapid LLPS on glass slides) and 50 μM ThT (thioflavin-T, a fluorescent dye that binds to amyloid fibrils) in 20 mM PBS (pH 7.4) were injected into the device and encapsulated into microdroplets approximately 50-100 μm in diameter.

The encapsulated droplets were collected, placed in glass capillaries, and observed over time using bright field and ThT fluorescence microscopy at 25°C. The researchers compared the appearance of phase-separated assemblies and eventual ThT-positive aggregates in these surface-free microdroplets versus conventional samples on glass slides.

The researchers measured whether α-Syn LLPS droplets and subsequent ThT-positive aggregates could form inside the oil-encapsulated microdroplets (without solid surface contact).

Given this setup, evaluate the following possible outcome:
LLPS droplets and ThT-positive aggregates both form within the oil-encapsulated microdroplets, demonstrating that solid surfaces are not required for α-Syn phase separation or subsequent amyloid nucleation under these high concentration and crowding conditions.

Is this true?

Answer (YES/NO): NO